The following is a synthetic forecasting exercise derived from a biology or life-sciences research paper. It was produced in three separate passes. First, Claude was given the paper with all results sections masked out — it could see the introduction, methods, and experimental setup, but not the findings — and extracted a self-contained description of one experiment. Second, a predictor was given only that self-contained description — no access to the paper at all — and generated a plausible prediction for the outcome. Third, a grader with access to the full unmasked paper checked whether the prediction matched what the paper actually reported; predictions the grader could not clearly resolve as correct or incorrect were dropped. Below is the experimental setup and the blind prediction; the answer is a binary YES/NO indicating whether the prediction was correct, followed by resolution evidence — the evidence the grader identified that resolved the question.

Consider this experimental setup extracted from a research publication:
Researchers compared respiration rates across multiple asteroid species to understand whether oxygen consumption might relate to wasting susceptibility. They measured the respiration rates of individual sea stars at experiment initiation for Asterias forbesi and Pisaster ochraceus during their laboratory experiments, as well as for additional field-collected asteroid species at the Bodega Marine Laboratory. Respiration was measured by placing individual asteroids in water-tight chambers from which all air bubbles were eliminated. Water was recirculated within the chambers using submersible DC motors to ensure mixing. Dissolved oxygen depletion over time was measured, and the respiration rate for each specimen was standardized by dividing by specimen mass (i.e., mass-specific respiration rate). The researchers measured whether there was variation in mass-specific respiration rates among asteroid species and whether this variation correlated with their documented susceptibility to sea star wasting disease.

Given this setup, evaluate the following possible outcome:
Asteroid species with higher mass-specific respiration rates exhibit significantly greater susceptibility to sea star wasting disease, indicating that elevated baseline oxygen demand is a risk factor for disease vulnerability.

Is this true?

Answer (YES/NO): YES